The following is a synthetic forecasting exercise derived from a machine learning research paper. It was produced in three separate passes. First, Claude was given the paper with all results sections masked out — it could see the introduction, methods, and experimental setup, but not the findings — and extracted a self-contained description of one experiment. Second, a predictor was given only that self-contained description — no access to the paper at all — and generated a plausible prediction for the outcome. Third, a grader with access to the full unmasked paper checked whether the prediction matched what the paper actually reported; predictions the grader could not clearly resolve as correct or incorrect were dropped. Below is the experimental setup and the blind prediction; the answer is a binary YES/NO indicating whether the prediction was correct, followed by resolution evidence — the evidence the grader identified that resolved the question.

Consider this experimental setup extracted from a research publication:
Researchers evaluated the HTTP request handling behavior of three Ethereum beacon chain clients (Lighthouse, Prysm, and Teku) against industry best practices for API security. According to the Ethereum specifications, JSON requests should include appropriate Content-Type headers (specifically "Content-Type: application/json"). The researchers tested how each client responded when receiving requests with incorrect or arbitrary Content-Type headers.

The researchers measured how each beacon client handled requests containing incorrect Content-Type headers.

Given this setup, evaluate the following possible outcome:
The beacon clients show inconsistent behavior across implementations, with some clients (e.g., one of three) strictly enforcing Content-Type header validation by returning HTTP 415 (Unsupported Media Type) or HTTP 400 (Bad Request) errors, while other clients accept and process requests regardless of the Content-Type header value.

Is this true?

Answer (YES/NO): NO